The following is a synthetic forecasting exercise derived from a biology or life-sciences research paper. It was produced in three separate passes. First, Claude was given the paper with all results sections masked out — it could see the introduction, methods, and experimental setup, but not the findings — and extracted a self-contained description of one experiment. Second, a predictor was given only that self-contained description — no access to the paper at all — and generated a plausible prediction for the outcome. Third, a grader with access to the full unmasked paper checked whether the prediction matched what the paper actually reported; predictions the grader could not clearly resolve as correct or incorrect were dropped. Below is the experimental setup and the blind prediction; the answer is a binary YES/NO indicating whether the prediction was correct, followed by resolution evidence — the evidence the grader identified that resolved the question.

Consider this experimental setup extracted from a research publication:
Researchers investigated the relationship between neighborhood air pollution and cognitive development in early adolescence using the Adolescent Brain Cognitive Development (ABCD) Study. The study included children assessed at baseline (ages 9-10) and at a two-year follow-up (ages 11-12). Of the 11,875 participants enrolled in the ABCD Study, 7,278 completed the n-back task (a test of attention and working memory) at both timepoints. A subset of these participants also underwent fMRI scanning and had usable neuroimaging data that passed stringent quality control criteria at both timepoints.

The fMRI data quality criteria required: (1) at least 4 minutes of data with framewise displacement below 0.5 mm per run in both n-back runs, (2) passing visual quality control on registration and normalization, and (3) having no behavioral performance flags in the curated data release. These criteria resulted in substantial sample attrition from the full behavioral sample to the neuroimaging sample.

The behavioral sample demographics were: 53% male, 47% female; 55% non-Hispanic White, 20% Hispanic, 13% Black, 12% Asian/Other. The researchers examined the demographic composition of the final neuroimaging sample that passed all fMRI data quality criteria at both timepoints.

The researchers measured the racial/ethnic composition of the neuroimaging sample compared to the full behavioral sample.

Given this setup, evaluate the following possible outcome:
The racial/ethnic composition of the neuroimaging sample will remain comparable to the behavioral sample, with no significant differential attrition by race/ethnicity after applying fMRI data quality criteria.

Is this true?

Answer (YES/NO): NO